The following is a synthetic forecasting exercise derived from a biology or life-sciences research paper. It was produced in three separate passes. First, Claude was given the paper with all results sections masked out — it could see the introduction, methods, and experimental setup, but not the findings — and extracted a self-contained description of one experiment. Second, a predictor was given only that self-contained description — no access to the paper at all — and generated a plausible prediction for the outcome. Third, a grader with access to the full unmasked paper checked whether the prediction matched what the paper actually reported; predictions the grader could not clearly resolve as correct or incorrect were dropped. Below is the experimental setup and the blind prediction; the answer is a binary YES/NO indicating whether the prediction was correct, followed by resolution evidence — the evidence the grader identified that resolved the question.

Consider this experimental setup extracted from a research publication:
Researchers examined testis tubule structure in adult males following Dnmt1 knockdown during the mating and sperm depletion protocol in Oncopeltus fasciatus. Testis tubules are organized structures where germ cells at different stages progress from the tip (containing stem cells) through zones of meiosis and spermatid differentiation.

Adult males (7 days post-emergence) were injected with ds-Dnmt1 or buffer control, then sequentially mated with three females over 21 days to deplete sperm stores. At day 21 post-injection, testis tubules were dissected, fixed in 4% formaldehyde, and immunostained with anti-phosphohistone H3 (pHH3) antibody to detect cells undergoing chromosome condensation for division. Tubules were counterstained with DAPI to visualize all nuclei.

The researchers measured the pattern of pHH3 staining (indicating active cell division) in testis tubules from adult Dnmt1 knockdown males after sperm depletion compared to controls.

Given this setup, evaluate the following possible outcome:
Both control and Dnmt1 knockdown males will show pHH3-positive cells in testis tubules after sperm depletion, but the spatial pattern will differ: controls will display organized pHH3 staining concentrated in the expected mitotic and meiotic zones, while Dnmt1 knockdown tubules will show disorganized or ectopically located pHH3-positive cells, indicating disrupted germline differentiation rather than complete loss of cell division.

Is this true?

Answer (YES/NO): NO